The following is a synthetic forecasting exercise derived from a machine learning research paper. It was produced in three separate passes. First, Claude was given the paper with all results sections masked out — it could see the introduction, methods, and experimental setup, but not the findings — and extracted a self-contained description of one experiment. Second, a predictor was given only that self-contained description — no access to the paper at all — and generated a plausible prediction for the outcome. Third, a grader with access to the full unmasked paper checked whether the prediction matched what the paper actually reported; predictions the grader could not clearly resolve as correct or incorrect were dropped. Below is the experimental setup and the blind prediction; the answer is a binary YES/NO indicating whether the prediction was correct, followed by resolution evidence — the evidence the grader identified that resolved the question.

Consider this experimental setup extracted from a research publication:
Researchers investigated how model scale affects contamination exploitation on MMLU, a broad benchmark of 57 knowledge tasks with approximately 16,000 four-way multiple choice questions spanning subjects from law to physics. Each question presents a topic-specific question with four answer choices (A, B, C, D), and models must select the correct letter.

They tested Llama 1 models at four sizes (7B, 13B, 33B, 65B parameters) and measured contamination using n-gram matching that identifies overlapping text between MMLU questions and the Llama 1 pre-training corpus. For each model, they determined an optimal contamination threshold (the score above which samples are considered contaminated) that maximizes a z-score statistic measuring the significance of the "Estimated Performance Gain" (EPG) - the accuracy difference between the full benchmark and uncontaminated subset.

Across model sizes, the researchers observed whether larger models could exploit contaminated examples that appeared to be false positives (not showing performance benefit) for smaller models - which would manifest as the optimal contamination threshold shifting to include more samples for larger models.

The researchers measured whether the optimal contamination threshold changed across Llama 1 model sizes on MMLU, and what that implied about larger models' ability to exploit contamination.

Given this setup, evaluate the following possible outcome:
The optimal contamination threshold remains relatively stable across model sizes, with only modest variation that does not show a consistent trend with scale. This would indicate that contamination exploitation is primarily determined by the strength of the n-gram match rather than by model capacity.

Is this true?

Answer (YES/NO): NO